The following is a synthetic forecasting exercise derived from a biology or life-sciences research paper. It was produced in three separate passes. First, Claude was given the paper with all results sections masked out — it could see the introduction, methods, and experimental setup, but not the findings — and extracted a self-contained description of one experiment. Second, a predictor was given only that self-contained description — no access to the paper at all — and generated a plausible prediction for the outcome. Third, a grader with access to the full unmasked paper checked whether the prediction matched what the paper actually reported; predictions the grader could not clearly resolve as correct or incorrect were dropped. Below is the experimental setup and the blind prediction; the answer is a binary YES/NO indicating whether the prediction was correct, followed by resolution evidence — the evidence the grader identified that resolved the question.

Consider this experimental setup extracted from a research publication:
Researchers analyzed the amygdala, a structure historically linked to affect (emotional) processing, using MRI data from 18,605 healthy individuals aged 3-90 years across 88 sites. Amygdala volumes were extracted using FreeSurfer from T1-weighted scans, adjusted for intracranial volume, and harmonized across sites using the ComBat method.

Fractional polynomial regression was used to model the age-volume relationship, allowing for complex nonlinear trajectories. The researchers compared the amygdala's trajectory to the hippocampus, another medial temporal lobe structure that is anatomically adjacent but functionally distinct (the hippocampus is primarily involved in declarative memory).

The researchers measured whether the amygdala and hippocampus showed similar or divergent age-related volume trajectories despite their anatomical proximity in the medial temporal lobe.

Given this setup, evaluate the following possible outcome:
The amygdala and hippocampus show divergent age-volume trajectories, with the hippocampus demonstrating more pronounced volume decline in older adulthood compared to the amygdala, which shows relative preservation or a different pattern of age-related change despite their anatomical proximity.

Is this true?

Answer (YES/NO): NO